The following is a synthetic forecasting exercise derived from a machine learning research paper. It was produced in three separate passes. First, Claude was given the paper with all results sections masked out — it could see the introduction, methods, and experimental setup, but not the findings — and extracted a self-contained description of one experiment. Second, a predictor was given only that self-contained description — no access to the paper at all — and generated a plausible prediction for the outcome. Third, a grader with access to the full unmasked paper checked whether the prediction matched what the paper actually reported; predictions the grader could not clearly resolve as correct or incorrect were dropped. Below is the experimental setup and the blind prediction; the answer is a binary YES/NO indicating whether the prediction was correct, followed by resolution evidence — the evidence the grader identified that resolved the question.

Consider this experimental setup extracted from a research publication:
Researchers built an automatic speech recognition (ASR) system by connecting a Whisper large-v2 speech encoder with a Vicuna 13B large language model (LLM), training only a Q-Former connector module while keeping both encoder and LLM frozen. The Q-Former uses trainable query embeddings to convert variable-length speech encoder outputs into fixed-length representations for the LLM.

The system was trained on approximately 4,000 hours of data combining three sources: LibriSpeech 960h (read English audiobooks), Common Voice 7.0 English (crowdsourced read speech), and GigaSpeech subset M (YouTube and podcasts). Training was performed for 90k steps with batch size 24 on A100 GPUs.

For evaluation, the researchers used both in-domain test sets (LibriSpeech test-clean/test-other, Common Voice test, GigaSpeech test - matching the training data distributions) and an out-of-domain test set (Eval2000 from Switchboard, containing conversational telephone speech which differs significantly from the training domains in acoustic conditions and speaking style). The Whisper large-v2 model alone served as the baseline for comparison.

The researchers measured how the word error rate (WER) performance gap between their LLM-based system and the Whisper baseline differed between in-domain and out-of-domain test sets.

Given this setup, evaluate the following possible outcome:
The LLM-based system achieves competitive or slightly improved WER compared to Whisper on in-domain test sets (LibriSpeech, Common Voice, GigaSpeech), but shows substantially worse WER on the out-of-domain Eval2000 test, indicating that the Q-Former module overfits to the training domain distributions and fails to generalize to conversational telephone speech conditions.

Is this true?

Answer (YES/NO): NO